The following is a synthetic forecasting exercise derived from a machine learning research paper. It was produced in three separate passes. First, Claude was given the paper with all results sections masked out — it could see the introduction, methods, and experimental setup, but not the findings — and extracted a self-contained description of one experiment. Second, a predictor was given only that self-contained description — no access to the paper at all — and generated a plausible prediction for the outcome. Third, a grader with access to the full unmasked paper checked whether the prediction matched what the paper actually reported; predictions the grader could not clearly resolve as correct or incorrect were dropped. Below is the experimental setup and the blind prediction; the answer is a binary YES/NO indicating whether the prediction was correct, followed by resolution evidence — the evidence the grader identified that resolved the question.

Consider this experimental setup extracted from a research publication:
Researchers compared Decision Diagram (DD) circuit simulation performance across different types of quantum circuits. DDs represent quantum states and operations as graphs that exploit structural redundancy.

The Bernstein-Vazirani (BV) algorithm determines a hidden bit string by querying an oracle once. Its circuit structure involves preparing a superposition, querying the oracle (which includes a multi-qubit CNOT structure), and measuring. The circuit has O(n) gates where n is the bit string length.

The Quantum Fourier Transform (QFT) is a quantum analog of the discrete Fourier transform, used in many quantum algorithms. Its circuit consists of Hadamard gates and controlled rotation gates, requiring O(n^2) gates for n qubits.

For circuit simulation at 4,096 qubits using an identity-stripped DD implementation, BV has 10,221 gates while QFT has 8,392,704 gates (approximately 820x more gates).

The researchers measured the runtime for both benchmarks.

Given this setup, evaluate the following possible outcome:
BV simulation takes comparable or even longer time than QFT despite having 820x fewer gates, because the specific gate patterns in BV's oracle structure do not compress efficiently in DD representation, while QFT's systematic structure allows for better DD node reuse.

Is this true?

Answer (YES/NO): NO